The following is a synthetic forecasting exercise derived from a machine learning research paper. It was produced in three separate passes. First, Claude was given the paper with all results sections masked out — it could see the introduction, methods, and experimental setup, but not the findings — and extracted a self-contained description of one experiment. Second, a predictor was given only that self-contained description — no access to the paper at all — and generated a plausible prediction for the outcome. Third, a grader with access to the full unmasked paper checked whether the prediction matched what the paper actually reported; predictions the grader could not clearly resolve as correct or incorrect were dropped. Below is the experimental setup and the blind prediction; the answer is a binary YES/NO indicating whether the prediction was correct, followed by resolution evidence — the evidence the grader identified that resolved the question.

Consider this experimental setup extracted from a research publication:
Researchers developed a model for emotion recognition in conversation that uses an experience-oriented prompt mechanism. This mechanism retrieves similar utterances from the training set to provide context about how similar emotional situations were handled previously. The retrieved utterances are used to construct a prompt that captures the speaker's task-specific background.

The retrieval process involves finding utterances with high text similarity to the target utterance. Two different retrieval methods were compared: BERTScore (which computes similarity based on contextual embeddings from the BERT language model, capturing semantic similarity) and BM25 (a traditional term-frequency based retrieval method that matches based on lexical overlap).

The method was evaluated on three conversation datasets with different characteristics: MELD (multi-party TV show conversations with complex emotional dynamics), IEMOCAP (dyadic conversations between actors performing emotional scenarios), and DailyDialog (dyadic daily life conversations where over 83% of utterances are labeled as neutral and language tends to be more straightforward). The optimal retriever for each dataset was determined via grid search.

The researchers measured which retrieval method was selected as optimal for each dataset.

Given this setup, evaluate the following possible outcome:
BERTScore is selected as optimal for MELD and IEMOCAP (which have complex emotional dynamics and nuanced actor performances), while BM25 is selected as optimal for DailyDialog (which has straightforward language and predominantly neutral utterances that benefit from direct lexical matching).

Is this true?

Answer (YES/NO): YES